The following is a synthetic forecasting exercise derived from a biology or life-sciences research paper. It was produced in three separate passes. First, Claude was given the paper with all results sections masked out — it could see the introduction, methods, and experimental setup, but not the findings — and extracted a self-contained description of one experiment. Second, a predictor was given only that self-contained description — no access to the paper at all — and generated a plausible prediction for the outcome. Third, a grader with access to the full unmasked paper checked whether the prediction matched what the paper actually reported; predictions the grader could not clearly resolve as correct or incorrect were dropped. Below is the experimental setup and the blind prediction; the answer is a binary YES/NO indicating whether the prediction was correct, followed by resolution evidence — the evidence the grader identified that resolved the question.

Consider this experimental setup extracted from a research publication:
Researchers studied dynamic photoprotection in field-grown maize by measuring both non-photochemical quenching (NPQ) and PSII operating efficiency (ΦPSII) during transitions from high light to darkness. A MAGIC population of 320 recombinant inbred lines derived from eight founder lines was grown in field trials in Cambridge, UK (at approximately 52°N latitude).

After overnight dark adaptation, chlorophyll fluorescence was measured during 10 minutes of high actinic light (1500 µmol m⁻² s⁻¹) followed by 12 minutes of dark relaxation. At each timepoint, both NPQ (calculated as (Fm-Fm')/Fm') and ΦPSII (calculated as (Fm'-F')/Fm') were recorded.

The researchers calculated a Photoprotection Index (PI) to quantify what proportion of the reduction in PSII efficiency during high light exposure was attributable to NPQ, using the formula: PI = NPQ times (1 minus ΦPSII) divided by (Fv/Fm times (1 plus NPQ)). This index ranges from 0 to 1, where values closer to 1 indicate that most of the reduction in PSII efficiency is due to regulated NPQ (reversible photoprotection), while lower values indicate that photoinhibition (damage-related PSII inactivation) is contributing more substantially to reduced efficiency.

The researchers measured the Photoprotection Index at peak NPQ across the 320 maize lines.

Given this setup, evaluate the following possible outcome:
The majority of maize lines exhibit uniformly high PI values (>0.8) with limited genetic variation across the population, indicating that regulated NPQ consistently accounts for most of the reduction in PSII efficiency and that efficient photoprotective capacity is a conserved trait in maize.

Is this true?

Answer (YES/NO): NO